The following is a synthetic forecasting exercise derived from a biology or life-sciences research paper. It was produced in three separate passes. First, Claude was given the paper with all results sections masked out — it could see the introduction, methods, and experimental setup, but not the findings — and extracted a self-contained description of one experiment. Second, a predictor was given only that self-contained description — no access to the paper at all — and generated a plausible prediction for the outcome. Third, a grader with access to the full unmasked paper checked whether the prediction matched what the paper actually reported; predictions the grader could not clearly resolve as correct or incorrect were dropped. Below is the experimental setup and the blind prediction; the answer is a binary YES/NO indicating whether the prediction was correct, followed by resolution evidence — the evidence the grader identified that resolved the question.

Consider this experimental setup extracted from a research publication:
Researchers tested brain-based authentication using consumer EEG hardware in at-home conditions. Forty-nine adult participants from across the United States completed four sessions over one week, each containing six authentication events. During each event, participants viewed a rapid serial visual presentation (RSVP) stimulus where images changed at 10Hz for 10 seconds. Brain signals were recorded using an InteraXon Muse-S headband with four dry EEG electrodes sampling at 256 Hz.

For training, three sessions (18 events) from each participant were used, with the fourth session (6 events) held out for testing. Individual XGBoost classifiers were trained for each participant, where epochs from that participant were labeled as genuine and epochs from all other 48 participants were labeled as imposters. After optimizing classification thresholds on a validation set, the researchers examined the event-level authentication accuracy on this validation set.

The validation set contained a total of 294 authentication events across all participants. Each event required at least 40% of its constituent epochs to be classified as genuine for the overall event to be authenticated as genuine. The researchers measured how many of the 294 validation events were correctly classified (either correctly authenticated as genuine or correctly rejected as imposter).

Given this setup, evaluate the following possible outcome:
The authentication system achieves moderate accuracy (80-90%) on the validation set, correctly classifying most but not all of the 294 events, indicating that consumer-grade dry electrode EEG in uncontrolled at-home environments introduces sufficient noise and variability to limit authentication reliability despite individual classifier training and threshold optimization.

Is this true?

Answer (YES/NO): NO